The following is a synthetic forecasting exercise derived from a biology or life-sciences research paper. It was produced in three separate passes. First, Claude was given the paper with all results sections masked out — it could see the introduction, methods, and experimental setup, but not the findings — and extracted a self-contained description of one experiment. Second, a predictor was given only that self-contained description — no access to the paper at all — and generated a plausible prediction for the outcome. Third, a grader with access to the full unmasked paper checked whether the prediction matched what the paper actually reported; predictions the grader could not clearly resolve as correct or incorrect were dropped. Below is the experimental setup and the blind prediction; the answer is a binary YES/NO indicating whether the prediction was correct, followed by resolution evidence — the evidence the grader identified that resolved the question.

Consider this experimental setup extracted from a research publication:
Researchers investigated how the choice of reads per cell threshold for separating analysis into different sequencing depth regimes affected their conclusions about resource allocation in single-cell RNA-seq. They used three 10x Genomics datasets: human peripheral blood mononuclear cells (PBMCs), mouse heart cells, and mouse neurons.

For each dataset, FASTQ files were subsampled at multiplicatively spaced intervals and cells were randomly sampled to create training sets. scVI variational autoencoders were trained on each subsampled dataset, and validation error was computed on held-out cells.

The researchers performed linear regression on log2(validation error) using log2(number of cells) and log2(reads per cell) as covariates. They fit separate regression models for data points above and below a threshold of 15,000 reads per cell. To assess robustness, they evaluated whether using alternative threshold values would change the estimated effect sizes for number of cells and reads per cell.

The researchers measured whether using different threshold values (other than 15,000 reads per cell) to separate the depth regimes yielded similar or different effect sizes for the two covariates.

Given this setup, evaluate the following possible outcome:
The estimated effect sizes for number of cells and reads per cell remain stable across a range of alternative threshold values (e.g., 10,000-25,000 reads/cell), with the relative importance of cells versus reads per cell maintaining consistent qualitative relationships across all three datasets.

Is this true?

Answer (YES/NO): YES